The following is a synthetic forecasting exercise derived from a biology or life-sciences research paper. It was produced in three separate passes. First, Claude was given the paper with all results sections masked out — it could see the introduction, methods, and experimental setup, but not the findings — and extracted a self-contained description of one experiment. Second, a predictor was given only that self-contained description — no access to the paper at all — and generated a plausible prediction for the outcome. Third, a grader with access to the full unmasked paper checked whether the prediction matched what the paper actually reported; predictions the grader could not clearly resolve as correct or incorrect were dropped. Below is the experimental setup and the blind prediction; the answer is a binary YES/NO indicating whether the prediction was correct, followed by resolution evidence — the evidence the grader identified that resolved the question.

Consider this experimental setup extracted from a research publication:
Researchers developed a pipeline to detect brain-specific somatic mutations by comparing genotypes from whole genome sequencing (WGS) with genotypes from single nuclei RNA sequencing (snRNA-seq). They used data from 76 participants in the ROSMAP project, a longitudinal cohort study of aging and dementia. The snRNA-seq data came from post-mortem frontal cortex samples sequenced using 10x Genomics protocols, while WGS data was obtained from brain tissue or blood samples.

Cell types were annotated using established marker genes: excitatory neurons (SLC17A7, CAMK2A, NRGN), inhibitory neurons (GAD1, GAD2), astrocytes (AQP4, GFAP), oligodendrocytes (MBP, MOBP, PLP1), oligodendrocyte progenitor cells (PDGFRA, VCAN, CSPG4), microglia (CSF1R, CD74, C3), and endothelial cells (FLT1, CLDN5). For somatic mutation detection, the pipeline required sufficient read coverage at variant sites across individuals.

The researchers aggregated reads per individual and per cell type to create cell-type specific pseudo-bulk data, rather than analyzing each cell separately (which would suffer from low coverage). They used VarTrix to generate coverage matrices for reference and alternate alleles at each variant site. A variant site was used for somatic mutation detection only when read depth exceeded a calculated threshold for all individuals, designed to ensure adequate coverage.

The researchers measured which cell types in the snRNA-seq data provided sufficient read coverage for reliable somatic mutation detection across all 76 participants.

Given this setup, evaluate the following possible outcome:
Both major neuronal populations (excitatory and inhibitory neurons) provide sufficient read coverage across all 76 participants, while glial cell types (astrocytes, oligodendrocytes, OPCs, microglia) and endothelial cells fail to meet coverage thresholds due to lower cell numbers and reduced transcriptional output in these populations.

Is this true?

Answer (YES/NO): NO